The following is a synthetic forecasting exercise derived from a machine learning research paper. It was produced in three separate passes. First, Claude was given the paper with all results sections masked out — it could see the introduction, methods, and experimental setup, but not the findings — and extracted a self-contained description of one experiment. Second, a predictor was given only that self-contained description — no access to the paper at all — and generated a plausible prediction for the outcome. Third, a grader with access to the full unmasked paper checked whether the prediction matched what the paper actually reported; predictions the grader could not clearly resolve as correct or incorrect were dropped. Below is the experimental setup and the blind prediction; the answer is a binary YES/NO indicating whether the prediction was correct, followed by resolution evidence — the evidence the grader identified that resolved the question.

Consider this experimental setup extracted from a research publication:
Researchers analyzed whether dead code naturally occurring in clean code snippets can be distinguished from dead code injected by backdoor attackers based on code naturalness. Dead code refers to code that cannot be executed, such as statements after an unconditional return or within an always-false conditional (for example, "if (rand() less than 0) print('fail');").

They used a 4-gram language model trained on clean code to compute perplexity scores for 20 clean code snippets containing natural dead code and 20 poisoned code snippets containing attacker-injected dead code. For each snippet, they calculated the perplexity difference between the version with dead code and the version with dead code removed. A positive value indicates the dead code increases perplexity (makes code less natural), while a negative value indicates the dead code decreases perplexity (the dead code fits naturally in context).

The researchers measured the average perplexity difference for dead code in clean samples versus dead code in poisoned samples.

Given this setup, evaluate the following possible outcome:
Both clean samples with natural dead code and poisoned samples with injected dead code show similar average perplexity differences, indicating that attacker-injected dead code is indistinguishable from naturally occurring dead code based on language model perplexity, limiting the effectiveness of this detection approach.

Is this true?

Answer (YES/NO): NO